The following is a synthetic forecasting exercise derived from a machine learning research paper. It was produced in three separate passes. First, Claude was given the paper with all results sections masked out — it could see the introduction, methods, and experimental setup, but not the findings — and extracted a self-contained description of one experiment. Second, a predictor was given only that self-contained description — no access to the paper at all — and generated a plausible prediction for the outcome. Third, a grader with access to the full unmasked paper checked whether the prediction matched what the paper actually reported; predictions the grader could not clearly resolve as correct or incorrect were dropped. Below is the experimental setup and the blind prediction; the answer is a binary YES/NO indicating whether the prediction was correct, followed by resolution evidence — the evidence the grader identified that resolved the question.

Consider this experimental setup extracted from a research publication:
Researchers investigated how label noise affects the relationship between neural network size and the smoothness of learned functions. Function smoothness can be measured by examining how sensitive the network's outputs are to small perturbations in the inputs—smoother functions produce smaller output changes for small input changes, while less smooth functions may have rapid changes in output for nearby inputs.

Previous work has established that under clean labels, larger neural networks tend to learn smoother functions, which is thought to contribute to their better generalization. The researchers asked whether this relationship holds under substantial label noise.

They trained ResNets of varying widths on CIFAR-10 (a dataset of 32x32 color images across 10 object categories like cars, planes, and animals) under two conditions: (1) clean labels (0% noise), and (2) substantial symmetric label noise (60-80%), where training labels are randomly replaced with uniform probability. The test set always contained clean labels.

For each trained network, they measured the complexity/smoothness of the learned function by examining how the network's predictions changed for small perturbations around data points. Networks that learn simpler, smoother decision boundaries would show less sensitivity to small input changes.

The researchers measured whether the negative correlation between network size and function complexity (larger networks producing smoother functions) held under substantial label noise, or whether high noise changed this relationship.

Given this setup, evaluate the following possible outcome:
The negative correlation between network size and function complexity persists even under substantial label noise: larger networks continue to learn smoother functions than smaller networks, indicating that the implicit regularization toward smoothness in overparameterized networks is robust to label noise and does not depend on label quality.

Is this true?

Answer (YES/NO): NO